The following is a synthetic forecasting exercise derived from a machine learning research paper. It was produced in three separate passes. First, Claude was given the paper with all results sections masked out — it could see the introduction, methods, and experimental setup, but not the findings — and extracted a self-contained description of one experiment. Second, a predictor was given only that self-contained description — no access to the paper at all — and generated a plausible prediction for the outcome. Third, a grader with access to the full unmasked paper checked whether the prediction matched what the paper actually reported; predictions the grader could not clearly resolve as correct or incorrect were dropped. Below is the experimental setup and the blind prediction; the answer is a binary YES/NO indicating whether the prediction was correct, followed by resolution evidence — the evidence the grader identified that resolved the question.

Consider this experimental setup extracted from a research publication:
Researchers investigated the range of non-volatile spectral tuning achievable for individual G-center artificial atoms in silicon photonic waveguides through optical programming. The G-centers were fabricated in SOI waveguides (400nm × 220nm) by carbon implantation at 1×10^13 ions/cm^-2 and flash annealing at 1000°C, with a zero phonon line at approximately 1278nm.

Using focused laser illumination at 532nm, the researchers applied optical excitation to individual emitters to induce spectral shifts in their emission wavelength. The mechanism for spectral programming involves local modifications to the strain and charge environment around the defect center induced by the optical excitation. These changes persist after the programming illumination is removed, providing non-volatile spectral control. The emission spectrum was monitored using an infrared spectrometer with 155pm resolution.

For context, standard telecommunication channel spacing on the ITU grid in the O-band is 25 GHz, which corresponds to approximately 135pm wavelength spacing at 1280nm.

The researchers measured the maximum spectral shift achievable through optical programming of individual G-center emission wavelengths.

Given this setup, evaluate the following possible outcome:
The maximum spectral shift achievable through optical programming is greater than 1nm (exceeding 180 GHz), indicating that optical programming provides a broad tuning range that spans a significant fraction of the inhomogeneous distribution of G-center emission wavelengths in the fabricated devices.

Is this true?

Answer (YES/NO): NO